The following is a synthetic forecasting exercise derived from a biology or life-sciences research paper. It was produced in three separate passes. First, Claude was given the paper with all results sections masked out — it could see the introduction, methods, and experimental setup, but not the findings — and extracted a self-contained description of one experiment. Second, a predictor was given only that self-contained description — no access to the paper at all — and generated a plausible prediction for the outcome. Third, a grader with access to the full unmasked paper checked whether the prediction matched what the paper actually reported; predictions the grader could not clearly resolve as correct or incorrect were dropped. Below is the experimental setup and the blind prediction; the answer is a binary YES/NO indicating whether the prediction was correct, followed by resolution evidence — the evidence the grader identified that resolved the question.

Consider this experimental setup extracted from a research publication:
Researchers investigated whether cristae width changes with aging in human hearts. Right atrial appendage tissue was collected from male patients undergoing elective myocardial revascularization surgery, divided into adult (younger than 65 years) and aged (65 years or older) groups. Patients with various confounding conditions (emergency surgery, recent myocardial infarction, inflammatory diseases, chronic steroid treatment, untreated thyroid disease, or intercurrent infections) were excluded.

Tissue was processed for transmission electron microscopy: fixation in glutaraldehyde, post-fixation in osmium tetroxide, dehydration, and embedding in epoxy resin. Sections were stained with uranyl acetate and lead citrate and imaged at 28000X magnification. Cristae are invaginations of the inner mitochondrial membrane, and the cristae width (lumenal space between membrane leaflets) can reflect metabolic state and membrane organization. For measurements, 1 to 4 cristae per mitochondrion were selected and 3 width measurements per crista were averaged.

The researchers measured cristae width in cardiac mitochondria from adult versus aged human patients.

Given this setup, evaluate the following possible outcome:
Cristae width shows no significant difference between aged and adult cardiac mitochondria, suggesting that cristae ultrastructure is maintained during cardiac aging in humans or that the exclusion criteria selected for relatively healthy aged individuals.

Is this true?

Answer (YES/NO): YES